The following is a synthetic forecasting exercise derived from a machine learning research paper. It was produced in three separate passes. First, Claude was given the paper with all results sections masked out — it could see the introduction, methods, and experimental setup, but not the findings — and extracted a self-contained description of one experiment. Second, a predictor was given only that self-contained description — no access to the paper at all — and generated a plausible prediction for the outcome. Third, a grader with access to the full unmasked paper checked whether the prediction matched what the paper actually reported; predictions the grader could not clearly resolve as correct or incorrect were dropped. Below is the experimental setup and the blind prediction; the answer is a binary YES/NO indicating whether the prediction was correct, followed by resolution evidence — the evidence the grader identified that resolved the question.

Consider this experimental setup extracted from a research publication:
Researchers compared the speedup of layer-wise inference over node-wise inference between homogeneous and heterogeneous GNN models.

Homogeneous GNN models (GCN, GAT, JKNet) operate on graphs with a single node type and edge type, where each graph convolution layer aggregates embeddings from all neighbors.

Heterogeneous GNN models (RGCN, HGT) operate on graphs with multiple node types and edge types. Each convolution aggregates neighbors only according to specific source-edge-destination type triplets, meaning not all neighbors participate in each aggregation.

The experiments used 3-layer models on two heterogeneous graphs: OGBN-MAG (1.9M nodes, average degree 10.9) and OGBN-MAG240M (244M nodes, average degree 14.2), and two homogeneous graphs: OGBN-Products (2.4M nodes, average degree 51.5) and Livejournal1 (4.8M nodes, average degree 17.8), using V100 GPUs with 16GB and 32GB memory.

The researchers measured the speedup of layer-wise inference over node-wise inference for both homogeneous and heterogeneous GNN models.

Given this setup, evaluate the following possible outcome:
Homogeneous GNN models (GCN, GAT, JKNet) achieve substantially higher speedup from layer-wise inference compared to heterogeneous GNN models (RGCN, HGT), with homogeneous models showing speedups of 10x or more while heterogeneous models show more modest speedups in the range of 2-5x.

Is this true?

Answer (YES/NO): NO